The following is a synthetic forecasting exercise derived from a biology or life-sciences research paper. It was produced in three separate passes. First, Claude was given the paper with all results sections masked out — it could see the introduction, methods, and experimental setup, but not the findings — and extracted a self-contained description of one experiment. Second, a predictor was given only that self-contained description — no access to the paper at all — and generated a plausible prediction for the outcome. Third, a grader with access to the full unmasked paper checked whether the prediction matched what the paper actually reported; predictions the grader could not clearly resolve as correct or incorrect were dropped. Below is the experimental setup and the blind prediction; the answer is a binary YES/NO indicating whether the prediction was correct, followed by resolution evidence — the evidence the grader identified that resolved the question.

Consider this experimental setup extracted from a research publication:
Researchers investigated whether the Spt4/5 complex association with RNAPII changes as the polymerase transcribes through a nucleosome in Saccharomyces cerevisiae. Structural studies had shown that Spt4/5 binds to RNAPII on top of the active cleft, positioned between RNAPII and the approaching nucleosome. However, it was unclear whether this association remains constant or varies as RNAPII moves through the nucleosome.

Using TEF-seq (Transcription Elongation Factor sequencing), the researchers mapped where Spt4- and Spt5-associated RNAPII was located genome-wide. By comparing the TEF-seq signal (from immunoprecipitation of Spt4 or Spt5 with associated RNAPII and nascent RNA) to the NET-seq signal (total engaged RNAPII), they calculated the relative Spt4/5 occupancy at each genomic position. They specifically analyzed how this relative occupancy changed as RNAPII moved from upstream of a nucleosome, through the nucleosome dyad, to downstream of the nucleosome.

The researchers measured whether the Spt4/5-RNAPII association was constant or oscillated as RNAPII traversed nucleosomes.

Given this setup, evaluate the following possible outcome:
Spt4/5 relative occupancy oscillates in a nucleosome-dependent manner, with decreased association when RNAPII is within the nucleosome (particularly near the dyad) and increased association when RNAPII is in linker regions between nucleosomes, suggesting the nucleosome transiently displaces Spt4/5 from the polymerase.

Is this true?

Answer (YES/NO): NO